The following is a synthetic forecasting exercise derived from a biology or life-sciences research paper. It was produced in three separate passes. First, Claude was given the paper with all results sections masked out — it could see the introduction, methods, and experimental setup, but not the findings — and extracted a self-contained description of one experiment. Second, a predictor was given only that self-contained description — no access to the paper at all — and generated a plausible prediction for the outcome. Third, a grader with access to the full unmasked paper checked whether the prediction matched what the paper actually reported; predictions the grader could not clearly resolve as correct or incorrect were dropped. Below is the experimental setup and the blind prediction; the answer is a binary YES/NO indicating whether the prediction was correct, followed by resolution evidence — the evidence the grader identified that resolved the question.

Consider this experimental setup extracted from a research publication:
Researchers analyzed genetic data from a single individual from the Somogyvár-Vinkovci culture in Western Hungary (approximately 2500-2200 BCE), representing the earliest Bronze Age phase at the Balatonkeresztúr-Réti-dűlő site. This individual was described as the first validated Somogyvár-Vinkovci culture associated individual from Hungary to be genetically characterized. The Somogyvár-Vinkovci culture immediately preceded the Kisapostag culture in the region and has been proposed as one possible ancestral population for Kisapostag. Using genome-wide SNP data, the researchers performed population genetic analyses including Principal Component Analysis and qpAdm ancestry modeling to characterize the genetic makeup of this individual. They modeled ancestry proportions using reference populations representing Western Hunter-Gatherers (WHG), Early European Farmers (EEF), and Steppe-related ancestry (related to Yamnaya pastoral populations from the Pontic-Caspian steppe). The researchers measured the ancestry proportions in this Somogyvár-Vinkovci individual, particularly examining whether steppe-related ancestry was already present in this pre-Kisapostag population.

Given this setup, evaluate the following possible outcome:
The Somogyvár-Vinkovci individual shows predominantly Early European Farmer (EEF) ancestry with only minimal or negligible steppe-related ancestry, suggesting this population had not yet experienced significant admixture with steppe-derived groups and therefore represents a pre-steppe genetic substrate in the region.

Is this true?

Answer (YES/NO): NO